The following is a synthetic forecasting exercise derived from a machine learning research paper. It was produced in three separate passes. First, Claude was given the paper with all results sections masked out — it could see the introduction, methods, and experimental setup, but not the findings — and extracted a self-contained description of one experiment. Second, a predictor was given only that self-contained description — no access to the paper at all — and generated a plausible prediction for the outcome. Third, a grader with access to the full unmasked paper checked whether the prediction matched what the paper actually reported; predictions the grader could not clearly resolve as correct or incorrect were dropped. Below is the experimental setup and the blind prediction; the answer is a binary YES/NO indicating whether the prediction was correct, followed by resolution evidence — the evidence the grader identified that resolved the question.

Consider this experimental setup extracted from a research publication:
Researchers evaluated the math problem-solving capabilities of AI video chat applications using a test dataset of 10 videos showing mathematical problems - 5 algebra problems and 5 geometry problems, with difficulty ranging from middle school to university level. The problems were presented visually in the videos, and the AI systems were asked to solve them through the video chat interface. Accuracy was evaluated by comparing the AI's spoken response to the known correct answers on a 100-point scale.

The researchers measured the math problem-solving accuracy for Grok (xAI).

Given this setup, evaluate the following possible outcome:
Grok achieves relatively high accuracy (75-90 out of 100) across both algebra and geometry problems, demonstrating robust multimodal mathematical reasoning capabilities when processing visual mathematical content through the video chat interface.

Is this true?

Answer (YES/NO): NO